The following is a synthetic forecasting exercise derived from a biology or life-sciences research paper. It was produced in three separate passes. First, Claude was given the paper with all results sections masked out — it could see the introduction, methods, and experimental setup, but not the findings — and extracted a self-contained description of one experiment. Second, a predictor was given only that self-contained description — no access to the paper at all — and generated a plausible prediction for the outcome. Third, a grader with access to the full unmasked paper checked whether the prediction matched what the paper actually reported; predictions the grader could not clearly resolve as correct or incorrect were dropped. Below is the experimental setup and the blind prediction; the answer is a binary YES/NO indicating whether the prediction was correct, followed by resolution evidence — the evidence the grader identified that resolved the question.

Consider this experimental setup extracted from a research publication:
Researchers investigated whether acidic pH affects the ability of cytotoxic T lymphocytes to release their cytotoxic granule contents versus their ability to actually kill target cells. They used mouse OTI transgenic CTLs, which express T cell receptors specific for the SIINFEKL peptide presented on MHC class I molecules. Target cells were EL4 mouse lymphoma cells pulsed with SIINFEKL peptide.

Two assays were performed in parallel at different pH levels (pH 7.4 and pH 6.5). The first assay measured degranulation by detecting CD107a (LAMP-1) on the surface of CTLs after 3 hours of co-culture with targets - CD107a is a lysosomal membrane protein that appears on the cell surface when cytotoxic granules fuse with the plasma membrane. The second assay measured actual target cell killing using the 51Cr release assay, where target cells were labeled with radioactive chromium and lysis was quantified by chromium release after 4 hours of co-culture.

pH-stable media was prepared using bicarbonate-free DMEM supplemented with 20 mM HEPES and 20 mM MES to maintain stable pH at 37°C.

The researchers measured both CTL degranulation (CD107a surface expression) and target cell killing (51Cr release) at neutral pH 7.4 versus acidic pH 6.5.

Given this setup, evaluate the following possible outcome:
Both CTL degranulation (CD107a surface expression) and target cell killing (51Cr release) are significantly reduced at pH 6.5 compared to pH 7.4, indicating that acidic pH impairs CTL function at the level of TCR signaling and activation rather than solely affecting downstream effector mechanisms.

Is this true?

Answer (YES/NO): YES